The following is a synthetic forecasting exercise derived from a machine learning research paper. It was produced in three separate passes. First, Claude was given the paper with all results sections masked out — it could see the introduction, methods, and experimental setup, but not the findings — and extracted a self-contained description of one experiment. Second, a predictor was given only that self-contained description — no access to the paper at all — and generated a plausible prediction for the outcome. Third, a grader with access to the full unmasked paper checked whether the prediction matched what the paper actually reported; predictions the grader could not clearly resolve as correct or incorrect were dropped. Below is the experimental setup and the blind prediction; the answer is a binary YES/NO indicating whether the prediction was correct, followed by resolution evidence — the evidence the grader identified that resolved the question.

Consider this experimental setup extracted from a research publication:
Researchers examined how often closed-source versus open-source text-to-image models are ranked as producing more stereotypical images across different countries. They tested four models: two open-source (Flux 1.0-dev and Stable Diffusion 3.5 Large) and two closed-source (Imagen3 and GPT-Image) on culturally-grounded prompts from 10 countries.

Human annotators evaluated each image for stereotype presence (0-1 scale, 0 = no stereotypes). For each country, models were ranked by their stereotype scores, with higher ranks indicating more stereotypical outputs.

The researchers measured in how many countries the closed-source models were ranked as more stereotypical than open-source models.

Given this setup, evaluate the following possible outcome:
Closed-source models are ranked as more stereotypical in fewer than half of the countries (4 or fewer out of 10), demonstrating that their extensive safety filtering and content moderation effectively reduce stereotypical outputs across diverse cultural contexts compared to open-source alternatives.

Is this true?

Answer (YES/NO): NO